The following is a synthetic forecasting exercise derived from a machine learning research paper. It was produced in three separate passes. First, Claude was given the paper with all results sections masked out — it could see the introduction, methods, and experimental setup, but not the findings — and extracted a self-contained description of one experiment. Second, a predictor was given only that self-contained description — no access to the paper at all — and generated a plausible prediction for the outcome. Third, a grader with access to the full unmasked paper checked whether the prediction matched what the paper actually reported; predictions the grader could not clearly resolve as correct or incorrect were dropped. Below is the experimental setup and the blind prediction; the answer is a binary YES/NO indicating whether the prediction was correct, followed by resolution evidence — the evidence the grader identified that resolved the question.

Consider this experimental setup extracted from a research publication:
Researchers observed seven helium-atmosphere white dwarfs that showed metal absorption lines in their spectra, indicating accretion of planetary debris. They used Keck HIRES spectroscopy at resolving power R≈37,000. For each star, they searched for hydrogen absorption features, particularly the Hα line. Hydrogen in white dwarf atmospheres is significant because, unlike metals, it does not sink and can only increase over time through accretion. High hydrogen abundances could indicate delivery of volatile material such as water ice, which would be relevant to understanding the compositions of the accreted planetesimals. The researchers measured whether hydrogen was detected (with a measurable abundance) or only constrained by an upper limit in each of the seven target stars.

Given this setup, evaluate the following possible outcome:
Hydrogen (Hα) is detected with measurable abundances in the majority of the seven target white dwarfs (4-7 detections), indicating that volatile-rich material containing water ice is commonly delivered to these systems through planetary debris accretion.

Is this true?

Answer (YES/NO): NO